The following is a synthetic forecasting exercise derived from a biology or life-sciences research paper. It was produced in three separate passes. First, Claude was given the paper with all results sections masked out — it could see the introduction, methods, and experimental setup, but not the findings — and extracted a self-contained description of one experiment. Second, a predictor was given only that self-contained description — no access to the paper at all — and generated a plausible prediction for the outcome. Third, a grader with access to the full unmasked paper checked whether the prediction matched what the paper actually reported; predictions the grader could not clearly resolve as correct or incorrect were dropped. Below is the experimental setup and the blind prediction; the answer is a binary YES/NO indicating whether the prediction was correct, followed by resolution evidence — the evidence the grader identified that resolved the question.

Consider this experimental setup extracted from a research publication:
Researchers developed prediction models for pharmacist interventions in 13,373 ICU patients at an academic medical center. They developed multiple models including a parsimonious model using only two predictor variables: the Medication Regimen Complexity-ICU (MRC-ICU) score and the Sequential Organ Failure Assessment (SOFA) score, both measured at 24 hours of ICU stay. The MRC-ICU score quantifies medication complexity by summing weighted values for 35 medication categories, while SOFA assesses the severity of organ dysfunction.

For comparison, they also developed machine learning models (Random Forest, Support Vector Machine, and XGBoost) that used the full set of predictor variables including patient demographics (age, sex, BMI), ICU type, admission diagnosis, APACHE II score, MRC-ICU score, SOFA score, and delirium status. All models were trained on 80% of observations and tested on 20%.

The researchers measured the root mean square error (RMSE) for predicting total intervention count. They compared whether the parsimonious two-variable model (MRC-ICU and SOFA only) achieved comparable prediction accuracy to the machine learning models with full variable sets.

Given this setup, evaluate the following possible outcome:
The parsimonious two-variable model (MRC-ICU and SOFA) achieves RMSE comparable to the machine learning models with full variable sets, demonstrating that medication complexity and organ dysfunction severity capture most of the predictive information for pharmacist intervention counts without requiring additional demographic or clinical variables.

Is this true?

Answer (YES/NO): NO